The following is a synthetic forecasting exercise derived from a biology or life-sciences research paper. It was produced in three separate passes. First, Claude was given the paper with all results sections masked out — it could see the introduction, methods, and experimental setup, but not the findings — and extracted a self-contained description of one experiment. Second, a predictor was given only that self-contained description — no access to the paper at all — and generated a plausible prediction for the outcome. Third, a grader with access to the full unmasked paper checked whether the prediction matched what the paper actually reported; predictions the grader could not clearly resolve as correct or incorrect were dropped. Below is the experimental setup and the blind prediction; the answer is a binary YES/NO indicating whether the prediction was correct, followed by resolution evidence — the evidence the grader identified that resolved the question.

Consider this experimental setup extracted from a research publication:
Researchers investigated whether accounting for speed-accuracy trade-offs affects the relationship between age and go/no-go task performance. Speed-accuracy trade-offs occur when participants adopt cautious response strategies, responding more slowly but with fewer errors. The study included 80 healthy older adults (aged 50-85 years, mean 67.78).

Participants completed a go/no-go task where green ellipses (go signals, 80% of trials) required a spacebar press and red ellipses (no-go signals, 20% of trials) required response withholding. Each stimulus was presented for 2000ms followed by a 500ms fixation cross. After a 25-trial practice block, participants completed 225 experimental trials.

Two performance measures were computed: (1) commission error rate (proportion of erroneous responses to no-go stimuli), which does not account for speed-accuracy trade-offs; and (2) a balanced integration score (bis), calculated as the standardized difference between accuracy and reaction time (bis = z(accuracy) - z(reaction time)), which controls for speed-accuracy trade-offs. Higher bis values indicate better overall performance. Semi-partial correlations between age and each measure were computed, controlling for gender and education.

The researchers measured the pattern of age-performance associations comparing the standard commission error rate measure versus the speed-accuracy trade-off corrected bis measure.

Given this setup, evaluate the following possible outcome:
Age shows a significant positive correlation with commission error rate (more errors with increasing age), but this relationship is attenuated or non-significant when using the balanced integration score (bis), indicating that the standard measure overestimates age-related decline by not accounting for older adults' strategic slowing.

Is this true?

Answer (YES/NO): NO